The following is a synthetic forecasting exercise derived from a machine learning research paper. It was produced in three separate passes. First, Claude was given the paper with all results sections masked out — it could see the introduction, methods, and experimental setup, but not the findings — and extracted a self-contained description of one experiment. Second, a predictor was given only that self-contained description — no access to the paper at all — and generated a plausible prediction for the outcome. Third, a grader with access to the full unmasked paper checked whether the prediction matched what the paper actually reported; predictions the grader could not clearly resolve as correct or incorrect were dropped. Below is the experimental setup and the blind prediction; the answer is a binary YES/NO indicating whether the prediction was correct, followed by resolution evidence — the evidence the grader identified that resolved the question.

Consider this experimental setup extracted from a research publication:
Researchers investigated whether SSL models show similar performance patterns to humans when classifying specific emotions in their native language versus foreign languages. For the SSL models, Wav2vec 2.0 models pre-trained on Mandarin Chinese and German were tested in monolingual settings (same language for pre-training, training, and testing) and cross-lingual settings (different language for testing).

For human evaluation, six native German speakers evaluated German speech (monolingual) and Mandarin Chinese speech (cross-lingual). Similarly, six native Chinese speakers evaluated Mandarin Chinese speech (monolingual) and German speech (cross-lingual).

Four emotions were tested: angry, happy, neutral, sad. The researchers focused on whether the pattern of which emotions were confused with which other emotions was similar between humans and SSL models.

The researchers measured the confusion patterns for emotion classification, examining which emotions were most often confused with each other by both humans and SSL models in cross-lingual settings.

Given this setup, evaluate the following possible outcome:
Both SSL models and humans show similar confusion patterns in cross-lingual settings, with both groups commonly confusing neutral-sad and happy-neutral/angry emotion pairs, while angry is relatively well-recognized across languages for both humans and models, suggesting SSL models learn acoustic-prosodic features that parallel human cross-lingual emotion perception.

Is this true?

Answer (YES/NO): NO